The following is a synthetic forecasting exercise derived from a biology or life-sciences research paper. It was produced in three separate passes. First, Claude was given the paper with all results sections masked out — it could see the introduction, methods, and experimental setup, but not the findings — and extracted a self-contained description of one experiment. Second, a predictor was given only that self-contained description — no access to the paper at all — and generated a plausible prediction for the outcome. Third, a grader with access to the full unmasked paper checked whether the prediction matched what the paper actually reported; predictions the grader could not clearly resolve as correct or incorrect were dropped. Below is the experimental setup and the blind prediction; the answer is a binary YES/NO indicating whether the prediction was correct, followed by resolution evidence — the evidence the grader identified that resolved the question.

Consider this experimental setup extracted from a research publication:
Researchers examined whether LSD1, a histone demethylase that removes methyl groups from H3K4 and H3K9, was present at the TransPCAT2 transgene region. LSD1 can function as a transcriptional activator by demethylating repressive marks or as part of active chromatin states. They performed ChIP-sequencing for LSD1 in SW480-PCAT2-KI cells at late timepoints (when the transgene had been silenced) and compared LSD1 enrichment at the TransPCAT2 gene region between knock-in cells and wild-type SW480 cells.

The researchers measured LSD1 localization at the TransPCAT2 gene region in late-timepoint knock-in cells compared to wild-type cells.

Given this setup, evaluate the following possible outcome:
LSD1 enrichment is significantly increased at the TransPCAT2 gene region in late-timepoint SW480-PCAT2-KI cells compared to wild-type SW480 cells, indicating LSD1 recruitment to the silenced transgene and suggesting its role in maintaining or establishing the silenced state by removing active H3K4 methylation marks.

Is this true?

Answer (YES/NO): NO